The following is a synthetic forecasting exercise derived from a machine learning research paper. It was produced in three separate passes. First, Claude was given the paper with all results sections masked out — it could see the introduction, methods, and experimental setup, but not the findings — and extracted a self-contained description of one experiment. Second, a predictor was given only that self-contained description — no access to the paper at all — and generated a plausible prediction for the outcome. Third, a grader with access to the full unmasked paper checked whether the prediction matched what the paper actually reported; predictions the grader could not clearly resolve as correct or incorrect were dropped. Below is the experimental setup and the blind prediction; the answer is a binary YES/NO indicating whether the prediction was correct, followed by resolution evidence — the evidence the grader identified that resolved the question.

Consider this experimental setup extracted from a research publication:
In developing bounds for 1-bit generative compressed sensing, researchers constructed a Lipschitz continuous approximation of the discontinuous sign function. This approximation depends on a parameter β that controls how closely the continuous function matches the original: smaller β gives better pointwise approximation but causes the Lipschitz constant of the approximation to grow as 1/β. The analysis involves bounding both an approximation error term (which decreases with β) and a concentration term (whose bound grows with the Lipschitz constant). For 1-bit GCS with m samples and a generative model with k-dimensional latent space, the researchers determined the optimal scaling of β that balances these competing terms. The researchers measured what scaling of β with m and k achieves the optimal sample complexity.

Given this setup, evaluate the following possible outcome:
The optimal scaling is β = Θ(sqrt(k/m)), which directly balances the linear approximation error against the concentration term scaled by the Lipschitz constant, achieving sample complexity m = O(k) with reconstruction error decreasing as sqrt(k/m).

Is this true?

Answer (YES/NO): NO